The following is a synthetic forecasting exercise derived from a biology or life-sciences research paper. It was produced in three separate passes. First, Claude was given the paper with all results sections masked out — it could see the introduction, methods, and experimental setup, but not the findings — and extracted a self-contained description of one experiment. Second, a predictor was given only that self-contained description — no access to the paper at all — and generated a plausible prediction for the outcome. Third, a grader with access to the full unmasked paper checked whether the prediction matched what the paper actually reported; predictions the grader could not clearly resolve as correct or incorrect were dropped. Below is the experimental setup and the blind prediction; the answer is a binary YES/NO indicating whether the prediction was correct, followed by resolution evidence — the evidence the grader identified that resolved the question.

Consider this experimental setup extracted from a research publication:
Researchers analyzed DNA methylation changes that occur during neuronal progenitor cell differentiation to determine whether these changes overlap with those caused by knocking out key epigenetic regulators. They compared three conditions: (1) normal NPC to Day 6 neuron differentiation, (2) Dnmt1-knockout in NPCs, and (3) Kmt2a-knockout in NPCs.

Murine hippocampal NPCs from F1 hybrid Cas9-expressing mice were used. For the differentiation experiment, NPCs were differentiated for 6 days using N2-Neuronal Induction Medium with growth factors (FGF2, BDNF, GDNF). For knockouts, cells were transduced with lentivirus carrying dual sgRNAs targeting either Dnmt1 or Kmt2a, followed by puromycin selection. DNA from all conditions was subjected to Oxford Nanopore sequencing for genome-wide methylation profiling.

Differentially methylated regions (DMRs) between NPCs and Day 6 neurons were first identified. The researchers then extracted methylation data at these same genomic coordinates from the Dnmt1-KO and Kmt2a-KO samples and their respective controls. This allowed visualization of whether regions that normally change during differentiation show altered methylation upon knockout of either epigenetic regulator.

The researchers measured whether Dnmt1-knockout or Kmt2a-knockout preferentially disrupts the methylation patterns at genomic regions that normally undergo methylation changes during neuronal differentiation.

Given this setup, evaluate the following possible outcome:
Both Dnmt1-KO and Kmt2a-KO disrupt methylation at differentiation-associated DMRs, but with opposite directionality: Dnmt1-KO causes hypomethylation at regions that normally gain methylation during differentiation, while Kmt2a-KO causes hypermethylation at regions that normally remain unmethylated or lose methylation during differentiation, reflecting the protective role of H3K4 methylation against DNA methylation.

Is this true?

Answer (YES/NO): NO